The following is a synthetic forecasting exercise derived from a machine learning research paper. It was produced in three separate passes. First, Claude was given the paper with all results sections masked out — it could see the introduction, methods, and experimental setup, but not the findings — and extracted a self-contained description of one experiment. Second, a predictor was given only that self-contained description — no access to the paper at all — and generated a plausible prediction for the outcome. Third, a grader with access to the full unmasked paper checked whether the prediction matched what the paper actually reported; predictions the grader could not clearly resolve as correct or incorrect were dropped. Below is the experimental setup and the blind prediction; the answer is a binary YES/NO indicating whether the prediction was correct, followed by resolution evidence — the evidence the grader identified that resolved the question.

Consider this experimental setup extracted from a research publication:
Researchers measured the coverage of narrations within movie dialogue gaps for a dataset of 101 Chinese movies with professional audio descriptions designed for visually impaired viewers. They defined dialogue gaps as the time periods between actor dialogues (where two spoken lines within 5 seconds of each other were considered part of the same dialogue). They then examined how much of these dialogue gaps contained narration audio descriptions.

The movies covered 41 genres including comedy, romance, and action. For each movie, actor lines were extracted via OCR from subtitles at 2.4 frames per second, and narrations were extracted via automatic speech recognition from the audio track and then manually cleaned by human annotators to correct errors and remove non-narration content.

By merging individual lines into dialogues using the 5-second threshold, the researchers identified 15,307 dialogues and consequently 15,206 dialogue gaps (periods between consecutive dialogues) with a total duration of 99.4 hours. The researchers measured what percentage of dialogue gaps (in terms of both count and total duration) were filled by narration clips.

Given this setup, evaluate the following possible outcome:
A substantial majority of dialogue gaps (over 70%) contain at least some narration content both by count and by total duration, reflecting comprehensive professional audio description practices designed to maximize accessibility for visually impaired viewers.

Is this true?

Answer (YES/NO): YES